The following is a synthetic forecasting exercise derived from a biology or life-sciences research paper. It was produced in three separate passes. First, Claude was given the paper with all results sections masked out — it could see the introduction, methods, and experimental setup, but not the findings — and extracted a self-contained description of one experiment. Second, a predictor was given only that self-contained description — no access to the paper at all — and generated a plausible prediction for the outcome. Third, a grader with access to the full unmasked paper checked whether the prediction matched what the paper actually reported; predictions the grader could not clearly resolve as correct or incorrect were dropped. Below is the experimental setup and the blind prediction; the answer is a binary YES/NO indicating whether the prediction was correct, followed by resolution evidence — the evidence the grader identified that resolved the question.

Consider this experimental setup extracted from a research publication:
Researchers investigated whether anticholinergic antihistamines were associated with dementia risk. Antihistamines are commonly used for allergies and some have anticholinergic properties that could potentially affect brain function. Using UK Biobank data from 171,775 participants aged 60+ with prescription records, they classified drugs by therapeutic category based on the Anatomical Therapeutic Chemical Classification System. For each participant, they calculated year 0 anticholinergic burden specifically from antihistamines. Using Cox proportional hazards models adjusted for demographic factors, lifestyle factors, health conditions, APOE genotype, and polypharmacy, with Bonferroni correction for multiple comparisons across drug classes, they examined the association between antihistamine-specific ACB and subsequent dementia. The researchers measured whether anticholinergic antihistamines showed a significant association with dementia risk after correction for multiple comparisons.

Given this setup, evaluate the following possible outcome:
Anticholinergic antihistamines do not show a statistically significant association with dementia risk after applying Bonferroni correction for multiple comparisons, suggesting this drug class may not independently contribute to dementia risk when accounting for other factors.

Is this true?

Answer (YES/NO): YES